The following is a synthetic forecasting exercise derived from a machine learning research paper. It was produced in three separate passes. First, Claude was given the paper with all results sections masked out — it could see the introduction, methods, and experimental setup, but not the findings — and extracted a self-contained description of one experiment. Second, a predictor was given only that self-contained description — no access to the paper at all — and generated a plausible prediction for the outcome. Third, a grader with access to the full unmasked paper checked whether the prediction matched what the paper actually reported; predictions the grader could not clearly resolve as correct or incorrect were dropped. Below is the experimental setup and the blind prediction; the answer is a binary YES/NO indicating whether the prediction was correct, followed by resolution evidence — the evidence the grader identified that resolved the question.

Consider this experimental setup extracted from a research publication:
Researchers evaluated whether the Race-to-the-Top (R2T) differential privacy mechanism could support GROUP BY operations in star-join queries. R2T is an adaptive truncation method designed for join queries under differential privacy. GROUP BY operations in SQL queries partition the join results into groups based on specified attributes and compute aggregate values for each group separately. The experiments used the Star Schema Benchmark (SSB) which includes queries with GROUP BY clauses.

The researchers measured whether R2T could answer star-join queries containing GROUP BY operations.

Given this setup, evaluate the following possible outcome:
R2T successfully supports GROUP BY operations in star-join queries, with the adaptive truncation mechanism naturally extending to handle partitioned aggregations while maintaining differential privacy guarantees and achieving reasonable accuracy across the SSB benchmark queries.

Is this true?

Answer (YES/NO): NO